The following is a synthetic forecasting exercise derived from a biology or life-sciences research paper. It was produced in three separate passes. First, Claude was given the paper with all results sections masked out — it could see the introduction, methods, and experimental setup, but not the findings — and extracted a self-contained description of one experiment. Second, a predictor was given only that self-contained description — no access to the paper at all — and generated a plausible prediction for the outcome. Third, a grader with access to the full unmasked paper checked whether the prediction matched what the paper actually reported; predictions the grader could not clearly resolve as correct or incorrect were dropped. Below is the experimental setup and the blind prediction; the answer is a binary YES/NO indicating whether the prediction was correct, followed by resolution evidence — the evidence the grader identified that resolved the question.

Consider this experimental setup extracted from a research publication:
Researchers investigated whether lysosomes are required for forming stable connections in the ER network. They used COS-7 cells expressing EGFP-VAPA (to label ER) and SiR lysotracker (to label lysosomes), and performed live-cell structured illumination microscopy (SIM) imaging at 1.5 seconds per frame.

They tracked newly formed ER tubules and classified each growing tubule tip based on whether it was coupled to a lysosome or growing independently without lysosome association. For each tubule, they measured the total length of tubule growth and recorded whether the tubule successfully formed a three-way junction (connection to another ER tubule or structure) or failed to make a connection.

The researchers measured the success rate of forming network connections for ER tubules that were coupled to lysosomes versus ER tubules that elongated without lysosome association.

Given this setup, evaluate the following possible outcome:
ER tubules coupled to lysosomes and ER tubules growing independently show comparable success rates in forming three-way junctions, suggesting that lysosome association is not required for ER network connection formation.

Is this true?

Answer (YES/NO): NO